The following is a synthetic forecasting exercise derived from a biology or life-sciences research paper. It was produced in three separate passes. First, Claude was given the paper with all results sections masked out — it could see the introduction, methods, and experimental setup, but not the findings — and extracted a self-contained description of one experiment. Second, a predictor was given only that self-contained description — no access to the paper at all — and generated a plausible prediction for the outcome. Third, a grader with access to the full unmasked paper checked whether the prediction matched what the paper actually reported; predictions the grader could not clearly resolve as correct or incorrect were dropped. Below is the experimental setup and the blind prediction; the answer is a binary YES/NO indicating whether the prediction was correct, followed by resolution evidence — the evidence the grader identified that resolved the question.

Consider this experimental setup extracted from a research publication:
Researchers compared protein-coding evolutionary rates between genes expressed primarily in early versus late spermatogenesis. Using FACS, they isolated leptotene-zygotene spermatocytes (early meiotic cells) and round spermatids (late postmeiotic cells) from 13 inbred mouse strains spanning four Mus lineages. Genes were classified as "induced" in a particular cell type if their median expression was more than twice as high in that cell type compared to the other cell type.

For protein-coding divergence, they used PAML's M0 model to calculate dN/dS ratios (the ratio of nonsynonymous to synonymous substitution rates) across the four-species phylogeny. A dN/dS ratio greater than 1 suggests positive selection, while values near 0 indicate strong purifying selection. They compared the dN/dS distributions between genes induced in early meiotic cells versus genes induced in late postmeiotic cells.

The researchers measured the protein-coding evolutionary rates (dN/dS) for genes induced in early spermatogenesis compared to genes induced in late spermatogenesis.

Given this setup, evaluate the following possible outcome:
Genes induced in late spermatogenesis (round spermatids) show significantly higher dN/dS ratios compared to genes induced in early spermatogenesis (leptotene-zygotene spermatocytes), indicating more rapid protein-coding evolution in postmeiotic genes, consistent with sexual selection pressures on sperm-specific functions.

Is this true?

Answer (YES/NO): YES